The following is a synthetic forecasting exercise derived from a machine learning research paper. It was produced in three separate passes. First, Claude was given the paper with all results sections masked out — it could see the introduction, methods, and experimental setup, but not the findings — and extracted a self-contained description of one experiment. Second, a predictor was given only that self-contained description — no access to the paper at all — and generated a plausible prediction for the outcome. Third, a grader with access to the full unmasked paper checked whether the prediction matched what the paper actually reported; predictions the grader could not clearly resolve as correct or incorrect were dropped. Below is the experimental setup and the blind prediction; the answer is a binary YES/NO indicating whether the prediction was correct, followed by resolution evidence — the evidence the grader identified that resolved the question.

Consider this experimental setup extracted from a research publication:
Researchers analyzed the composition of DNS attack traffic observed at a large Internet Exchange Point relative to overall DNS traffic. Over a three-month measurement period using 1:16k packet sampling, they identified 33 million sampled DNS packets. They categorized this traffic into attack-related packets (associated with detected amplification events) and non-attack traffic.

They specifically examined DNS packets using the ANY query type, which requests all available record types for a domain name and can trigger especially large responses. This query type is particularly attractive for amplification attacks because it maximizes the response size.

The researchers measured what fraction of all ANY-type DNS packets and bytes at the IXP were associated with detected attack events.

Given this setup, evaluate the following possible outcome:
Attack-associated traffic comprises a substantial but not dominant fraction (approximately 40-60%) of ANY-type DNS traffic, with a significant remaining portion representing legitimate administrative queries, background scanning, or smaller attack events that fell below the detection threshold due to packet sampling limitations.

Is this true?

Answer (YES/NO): NO